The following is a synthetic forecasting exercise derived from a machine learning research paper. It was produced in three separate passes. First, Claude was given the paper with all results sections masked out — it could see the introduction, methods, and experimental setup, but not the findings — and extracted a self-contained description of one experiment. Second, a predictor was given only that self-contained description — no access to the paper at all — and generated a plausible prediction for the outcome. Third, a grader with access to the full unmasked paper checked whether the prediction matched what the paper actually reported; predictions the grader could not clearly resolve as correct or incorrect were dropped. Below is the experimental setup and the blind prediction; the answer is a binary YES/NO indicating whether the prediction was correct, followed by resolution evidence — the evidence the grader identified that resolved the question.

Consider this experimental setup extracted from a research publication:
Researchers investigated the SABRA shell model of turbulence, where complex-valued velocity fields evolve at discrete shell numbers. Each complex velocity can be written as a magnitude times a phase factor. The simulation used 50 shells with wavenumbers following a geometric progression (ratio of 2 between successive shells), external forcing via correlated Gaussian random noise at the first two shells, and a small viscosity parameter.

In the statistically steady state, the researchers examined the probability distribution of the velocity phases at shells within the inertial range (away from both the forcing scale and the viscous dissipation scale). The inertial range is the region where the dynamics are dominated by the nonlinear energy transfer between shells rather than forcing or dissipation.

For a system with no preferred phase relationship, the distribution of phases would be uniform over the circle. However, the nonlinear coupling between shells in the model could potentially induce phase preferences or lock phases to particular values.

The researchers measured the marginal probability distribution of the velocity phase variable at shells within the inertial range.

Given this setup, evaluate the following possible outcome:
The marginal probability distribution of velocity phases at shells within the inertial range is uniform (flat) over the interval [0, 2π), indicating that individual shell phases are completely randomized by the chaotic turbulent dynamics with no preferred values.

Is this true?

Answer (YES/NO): YES